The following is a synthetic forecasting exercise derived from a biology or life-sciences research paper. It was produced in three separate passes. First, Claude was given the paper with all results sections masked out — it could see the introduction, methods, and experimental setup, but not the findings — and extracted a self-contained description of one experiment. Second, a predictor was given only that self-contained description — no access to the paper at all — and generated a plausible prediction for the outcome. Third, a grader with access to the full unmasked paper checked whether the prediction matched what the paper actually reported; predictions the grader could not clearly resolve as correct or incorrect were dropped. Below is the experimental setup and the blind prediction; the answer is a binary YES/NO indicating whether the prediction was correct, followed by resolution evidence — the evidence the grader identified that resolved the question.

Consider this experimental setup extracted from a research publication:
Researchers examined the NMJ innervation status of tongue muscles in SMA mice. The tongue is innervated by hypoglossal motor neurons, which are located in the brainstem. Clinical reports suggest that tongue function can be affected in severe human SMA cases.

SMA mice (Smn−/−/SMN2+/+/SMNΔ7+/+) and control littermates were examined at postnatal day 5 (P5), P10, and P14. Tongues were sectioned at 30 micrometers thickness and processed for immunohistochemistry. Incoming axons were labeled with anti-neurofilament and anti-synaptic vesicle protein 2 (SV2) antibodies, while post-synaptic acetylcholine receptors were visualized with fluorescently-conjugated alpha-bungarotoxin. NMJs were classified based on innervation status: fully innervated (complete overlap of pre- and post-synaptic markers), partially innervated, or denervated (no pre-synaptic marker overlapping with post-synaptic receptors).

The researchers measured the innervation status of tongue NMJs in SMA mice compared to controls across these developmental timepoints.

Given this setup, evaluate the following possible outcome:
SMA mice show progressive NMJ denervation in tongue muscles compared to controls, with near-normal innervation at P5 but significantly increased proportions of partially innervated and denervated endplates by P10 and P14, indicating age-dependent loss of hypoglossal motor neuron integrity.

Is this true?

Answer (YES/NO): NO